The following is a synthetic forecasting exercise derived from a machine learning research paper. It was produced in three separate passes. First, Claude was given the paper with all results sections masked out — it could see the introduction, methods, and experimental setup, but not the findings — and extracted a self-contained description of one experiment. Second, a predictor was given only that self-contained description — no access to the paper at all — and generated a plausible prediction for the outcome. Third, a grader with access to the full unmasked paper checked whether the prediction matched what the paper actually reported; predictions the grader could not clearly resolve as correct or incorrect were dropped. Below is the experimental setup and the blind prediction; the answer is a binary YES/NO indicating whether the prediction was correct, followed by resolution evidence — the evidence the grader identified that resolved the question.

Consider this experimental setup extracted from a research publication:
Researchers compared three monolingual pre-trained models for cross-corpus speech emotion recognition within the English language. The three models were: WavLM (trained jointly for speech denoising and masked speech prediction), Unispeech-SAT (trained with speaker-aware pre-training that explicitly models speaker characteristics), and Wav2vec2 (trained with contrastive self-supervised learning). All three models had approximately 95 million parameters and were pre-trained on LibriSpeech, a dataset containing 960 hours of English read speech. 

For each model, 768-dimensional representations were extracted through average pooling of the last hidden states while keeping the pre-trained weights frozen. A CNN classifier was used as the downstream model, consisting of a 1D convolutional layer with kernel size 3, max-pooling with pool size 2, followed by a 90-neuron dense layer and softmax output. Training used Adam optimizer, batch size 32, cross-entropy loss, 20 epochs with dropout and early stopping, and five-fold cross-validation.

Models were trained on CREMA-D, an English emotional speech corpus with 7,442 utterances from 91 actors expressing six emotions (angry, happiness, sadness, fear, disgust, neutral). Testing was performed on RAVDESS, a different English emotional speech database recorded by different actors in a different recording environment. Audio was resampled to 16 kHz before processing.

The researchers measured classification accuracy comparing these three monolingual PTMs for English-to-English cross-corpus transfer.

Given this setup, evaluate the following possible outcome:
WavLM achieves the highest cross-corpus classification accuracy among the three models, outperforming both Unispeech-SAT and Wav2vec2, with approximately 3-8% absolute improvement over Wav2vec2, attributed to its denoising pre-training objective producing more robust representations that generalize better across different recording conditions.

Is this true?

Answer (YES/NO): NO